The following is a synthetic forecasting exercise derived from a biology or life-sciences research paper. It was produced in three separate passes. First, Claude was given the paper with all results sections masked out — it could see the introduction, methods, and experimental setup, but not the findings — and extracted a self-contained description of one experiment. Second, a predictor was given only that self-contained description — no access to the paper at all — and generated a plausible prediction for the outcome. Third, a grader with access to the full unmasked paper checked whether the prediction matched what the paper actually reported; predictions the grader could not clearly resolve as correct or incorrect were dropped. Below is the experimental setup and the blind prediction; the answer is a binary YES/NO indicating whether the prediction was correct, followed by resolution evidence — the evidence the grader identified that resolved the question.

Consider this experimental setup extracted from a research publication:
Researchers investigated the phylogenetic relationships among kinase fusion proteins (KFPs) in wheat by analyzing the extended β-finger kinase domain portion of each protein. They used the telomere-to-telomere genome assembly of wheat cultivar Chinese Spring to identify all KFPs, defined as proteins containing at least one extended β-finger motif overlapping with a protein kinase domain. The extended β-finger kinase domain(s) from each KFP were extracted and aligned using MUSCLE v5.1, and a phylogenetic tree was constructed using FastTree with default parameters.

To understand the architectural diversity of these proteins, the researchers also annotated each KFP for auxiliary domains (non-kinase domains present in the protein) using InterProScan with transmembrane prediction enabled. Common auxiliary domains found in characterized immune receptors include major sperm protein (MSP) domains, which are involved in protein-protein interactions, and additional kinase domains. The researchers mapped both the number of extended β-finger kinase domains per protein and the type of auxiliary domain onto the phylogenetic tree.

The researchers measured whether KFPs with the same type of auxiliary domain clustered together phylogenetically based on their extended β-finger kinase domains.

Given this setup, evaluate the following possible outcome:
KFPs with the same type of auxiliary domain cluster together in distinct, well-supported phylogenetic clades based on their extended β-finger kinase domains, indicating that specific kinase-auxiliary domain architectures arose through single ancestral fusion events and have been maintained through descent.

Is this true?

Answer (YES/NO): NO